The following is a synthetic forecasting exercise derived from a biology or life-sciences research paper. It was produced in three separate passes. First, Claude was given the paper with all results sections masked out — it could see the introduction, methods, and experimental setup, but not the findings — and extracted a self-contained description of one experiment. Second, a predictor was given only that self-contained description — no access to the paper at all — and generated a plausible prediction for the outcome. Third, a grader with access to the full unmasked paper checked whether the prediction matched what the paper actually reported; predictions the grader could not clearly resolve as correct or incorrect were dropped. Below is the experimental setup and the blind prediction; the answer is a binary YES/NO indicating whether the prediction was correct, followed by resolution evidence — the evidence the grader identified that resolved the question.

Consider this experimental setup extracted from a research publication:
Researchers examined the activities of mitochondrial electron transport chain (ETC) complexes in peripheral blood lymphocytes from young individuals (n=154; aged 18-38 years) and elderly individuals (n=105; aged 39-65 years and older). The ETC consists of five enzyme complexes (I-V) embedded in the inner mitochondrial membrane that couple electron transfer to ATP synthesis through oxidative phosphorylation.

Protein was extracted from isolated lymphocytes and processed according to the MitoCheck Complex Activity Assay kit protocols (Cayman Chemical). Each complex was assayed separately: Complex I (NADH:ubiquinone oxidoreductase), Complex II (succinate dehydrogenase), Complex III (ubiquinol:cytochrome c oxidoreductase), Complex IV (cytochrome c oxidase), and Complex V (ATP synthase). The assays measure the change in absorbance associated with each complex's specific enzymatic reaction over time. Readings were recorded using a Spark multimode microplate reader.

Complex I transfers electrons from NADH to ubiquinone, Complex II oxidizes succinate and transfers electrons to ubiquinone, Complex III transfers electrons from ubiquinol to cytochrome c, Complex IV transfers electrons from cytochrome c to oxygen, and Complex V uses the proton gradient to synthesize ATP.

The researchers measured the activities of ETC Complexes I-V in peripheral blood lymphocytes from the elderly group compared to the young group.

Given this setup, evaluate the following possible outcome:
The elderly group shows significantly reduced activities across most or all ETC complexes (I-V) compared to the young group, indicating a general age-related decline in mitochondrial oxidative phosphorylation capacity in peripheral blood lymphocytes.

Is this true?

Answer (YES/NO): NO